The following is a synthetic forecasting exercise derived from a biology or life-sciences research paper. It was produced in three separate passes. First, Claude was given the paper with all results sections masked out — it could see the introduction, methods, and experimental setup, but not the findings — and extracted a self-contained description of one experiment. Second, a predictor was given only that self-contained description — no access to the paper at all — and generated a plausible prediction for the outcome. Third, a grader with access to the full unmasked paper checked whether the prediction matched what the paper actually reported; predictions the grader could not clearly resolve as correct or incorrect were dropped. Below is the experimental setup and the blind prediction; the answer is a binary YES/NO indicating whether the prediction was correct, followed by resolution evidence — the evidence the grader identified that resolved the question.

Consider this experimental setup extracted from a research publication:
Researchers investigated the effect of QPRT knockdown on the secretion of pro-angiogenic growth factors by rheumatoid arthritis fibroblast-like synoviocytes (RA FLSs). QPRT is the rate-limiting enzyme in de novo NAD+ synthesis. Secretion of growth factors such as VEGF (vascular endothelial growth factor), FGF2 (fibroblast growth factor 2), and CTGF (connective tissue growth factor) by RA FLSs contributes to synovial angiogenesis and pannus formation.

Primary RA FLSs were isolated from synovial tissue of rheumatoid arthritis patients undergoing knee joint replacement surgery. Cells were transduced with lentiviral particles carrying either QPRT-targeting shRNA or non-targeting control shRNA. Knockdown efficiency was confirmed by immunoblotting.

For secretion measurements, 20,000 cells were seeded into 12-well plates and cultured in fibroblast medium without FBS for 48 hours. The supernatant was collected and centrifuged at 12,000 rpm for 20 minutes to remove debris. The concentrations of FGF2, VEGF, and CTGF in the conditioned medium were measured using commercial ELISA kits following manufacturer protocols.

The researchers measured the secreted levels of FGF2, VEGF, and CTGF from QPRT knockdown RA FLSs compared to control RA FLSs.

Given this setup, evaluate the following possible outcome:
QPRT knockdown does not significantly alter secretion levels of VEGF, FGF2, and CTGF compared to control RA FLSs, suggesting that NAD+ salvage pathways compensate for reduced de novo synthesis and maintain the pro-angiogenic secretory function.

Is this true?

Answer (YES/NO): NO